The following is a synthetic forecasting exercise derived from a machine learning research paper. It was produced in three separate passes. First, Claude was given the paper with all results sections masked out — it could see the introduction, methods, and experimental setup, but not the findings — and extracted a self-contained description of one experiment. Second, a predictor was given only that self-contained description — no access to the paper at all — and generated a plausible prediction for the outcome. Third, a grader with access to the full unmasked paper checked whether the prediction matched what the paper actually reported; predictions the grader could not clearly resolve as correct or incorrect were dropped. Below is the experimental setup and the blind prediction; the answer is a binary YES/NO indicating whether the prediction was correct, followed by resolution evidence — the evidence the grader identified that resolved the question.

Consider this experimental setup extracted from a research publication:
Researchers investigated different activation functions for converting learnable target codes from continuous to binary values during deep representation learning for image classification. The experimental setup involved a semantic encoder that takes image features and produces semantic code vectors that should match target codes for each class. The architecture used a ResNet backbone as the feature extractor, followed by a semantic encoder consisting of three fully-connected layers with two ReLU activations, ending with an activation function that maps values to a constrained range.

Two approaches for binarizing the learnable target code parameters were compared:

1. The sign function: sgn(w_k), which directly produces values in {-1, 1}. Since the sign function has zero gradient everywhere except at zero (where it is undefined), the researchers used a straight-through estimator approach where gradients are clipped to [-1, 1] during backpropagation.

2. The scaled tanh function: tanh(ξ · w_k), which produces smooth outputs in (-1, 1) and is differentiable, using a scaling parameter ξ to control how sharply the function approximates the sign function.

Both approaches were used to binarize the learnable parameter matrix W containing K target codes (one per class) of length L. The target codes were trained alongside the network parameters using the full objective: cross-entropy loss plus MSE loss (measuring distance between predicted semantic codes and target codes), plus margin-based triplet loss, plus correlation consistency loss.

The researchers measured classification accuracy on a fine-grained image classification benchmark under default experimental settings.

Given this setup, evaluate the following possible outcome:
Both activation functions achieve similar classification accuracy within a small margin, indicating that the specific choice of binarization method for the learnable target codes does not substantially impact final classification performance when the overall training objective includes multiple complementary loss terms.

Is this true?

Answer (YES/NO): NO